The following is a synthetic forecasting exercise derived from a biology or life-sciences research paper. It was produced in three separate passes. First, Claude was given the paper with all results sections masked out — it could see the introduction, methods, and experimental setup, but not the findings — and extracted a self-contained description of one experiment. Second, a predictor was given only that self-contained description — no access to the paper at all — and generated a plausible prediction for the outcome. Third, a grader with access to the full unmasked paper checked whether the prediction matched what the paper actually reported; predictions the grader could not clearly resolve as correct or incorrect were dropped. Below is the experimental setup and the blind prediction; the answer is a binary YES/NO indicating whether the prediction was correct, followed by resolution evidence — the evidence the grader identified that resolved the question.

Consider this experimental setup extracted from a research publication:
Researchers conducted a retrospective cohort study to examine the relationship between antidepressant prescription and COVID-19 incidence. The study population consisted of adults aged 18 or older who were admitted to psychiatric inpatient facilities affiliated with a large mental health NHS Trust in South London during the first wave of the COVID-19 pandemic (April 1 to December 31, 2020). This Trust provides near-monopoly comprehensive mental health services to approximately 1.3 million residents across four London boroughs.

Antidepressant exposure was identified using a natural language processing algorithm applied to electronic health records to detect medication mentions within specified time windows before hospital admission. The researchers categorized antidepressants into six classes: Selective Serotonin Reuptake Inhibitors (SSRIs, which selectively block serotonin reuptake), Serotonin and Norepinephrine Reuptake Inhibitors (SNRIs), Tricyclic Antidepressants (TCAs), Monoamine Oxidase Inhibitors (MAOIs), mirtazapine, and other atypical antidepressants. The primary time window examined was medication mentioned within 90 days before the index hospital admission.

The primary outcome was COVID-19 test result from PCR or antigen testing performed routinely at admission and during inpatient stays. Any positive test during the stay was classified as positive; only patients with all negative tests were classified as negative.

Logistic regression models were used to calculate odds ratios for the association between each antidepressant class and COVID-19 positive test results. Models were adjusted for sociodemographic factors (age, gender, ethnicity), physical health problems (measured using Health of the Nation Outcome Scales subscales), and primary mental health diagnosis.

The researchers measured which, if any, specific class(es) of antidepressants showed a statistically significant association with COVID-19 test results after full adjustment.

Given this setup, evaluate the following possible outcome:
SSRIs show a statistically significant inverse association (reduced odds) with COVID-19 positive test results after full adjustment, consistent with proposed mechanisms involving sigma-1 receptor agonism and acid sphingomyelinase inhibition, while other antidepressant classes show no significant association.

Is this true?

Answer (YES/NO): NO